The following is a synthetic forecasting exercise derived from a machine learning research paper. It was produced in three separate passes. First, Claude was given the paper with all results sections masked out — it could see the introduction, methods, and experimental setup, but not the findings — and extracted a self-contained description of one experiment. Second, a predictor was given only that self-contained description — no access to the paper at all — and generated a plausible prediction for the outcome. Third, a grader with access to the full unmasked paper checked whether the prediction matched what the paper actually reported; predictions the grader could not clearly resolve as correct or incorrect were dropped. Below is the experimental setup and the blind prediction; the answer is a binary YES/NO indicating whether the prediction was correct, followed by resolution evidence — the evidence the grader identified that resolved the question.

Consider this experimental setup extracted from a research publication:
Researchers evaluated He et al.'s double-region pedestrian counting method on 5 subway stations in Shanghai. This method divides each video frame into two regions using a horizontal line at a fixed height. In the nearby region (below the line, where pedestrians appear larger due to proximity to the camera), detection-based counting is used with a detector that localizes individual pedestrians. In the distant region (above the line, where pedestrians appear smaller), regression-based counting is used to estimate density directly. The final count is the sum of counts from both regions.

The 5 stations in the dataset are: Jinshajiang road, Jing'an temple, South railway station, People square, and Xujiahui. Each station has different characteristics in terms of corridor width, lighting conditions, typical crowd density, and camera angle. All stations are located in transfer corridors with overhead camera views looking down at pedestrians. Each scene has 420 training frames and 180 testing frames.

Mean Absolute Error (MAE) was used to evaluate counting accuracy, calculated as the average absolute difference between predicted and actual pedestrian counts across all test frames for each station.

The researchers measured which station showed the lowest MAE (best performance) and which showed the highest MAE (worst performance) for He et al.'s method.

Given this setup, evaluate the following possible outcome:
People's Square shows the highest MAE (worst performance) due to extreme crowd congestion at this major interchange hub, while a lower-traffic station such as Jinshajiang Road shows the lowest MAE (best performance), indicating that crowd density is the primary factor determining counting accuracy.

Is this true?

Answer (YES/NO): NO